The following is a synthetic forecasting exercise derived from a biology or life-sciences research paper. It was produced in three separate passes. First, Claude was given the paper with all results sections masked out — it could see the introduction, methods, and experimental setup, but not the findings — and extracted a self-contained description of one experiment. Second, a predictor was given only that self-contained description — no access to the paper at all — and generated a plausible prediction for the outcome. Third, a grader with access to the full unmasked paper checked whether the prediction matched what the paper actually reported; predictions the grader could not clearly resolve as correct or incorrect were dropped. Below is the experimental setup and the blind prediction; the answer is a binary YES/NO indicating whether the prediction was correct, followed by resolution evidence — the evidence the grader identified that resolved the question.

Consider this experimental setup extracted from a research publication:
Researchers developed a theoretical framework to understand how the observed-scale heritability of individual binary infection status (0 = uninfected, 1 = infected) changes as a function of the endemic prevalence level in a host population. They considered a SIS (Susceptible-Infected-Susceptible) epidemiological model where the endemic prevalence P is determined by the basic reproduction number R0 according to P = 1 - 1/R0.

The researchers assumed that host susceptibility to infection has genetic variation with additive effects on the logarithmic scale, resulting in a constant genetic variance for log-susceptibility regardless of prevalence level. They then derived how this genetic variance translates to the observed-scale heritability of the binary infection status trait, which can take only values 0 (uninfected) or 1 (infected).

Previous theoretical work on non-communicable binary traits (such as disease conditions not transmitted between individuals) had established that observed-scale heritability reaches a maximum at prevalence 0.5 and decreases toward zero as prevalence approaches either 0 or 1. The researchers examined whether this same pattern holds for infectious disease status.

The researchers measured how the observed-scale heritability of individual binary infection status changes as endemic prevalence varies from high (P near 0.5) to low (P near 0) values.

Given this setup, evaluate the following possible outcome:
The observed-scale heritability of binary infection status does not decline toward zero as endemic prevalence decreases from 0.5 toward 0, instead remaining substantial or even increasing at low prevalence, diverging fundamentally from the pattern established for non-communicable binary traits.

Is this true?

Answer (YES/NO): NO